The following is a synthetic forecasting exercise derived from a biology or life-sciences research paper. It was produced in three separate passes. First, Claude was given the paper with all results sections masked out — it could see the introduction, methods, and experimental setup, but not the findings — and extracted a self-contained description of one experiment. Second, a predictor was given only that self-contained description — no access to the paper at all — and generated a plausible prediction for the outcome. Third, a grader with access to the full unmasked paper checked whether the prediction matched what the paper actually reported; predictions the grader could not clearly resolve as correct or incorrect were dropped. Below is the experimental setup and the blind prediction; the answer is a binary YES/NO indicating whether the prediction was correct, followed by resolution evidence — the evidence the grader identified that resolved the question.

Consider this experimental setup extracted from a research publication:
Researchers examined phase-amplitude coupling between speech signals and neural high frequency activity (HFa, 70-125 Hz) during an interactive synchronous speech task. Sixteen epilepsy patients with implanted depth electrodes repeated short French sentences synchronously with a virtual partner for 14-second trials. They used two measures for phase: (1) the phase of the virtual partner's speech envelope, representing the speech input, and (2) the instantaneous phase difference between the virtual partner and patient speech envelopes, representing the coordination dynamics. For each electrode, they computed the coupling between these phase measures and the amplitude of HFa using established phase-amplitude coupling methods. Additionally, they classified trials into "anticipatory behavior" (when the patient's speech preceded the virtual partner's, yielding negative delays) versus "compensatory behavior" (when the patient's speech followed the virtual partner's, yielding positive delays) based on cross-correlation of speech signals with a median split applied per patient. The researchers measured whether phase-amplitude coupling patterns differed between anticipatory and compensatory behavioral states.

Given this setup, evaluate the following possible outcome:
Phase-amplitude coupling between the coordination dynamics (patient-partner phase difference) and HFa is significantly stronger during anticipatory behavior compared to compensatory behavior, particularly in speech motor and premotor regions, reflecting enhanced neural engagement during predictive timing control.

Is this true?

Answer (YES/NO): NO